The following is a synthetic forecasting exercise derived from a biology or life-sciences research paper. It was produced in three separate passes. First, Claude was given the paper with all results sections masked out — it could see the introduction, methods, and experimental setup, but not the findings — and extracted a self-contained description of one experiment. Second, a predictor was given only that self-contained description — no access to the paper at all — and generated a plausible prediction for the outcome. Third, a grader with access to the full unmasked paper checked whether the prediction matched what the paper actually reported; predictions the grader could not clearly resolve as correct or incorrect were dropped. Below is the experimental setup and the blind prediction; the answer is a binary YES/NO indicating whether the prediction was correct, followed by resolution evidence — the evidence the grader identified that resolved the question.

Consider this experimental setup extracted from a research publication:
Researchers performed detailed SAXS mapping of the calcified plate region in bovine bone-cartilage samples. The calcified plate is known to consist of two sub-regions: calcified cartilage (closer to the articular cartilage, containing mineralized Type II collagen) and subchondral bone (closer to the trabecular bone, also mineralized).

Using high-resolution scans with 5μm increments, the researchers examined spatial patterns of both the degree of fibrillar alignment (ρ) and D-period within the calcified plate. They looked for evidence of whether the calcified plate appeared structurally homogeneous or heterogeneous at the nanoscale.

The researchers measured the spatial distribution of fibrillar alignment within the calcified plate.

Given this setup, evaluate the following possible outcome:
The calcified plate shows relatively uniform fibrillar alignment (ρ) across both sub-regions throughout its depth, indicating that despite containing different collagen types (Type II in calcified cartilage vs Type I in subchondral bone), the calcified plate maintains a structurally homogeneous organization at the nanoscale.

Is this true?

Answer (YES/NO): NO